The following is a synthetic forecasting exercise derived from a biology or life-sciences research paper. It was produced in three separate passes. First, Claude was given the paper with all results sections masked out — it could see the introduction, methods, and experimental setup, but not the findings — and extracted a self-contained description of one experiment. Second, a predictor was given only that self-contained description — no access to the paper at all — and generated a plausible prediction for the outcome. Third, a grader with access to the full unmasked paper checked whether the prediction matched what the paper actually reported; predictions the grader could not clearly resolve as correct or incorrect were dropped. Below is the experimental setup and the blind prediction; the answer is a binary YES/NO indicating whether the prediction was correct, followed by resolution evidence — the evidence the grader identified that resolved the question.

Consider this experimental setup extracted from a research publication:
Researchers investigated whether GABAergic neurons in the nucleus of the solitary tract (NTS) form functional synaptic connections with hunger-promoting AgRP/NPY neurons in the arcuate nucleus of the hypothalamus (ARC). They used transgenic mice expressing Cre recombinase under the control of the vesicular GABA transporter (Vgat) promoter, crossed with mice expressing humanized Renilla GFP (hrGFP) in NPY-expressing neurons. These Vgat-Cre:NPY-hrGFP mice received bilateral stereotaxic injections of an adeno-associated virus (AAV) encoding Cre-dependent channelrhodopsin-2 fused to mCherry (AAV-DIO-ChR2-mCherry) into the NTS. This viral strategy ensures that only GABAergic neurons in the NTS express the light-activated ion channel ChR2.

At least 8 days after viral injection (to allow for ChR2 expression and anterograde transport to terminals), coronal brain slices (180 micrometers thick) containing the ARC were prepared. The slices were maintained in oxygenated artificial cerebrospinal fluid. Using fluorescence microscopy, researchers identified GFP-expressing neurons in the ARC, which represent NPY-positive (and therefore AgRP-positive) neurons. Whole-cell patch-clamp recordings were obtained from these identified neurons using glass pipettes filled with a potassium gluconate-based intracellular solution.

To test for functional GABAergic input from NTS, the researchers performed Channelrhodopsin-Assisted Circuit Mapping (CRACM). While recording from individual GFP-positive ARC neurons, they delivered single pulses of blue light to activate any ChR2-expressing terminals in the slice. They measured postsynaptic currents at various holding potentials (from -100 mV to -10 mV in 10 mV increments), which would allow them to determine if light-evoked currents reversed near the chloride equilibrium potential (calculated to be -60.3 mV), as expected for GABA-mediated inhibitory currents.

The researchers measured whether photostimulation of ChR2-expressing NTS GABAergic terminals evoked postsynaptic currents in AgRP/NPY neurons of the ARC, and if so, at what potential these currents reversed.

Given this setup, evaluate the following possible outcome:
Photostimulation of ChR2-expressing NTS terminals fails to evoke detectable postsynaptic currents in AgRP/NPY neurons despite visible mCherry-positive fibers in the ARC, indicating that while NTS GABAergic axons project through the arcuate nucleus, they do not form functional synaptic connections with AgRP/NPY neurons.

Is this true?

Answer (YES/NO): NO